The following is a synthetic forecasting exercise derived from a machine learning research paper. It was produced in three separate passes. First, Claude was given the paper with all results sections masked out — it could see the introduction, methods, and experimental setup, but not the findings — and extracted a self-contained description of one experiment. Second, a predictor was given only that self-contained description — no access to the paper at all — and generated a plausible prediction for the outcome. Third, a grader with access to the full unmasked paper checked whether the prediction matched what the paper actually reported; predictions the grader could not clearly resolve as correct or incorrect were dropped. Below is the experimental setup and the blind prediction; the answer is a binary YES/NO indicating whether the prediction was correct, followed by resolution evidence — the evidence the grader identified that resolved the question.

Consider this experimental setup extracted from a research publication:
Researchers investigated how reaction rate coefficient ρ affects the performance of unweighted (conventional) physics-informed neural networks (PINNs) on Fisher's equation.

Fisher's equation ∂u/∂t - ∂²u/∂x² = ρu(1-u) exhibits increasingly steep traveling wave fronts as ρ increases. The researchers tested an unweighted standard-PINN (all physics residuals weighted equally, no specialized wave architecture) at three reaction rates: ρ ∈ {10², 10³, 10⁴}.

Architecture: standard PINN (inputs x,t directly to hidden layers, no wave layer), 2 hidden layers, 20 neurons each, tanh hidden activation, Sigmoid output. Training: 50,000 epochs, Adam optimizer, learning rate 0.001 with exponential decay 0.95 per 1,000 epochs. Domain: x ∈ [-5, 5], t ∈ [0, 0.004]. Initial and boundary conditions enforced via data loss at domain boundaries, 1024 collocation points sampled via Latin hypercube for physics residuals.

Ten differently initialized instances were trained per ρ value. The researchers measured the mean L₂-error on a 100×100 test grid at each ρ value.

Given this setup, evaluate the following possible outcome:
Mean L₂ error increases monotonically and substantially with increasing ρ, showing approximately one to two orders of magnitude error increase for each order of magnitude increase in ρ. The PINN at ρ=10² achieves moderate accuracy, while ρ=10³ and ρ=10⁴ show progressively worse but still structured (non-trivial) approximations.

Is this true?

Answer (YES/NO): NO